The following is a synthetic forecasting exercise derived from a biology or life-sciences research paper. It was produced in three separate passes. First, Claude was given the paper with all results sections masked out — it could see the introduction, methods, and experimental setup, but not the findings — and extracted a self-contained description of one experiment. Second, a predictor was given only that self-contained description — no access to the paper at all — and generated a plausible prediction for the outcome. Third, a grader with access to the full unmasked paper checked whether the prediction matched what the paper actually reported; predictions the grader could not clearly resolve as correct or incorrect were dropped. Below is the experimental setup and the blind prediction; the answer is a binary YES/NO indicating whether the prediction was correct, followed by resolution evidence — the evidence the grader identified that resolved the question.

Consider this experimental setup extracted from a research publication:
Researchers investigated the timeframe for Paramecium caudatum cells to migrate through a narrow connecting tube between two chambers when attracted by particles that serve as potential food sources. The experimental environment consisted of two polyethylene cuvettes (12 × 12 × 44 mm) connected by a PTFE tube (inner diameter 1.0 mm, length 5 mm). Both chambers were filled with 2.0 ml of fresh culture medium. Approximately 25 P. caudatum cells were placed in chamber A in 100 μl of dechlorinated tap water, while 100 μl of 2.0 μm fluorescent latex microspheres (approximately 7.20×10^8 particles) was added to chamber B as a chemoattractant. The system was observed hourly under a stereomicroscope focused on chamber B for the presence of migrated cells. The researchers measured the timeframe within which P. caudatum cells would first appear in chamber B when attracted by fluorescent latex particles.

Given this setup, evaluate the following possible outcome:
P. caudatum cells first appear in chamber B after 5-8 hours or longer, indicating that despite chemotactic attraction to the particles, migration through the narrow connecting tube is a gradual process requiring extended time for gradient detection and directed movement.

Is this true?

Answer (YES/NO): YES